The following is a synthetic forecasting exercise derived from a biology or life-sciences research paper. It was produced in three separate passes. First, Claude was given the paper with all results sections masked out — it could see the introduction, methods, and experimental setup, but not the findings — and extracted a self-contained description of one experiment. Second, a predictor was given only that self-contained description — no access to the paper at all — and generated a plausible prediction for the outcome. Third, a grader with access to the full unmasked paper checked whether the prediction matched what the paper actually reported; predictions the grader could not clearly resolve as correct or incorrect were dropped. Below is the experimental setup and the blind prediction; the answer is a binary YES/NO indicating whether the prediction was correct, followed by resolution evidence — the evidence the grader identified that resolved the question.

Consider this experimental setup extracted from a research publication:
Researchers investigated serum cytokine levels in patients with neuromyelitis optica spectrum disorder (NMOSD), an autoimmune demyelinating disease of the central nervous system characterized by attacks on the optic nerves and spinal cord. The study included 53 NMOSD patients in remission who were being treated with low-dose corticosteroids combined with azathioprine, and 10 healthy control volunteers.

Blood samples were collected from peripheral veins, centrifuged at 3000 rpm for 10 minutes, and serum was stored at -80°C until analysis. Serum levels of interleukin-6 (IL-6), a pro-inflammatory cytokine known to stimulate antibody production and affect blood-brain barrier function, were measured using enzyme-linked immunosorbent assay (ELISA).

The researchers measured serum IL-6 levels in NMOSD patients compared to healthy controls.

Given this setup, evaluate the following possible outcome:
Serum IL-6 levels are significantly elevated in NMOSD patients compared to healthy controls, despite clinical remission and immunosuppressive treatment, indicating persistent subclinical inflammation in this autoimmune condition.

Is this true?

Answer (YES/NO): YES